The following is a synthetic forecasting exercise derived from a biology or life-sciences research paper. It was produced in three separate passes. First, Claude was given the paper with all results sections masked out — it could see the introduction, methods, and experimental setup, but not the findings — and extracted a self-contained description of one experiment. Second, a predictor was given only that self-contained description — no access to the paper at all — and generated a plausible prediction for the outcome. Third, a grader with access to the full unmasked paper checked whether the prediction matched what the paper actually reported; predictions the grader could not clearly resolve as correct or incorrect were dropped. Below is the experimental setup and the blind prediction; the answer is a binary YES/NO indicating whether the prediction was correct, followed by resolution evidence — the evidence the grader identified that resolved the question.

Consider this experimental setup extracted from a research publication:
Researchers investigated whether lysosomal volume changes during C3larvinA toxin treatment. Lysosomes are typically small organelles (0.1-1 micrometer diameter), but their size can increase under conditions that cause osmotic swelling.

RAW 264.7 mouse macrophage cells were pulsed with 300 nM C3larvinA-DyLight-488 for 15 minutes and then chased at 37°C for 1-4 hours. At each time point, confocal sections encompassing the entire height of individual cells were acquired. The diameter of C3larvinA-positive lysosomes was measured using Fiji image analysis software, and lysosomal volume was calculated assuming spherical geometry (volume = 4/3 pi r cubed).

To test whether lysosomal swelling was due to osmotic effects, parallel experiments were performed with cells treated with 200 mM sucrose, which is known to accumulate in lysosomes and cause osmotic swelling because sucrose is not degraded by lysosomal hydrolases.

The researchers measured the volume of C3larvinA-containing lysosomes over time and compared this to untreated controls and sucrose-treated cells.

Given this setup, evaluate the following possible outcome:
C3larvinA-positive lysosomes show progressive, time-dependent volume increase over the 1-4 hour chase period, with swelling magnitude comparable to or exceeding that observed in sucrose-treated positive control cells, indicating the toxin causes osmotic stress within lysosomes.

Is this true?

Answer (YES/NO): NO